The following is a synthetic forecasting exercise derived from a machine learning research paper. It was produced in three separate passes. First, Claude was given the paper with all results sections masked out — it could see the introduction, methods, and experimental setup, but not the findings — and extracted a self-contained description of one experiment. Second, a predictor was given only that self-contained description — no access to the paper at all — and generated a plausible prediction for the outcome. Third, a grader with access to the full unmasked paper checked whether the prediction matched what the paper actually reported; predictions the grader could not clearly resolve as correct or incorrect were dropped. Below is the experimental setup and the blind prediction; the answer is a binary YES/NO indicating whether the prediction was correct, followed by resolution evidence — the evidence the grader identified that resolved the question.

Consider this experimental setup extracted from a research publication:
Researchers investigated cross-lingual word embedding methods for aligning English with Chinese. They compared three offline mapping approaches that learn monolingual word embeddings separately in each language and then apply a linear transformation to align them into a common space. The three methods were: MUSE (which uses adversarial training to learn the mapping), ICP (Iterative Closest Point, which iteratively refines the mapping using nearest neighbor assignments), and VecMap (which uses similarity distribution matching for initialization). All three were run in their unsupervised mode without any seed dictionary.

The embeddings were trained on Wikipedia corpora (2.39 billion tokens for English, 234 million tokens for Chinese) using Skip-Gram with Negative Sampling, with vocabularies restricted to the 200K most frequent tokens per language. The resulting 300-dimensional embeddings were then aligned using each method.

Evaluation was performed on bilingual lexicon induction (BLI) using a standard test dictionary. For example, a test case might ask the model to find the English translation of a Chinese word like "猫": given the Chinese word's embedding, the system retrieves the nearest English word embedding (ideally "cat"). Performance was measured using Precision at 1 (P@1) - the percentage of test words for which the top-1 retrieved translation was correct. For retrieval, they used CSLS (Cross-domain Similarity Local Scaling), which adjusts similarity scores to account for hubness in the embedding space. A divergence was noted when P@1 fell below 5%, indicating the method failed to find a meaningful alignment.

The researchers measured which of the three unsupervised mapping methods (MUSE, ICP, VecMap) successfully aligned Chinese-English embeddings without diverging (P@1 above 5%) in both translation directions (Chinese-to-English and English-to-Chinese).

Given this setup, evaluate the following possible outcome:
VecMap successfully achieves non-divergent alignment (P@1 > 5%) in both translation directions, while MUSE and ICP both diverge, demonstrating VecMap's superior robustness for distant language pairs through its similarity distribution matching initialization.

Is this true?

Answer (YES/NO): NO